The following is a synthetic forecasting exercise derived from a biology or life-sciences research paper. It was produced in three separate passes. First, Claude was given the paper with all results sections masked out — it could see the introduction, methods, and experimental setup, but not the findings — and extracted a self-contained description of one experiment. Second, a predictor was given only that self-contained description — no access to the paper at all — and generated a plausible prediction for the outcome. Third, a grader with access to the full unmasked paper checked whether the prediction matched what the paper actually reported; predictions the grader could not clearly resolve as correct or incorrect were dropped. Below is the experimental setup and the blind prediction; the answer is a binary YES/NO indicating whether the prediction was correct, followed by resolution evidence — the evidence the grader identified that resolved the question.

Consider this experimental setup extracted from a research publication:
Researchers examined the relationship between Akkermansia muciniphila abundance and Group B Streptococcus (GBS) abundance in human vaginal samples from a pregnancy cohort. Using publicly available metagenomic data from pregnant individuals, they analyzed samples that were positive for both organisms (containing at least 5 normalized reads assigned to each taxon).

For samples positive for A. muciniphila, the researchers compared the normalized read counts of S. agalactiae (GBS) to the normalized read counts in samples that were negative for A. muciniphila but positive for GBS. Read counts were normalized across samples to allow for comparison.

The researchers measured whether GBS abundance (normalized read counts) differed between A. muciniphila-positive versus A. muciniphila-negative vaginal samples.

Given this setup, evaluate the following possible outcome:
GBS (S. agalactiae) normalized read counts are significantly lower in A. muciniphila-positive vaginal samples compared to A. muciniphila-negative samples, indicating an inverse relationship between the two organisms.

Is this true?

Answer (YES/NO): NO